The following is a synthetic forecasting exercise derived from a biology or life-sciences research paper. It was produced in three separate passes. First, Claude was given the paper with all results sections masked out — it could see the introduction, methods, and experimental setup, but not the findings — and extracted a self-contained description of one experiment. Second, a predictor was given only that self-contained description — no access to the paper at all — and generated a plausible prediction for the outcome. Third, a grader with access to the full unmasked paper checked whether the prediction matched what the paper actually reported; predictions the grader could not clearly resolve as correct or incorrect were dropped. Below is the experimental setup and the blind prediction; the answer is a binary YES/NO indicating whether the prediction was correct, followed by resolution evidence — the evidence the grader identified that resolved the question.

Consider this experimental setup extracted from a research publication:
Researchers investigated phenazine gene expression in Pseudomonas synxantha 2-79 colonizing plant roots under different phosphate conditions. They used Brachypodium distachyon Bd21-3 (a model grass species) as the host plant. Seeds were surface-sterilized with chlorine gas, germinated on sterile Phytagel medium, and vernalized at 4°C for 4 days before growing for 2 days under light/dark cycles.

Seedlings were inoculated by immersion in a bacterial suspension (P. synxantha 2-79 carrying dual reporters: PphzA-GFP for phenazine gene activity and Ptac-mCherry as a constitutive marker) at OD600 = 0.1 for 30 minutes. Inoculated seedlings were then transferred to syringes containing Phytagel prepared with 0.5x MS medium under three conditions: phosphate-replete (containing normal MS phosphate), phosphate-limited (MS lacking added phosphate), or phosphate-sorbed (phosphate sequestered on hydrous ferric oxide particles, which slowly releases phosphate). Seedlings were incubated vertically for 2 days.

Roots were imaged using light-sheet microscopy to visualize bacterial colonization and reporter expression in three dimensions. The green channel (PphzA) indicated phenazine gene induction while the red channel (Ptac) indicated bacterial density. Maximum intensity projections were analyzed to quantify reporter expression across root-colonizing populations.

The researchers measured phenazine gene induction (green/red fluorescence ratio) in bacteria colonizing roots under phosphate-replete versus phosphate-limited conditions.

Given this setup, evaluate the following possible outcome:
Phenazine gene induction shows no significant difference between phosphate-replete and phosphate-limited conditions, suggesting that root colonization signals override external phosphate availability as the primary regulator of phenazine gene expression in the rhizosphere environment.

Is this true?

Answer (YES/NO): NO